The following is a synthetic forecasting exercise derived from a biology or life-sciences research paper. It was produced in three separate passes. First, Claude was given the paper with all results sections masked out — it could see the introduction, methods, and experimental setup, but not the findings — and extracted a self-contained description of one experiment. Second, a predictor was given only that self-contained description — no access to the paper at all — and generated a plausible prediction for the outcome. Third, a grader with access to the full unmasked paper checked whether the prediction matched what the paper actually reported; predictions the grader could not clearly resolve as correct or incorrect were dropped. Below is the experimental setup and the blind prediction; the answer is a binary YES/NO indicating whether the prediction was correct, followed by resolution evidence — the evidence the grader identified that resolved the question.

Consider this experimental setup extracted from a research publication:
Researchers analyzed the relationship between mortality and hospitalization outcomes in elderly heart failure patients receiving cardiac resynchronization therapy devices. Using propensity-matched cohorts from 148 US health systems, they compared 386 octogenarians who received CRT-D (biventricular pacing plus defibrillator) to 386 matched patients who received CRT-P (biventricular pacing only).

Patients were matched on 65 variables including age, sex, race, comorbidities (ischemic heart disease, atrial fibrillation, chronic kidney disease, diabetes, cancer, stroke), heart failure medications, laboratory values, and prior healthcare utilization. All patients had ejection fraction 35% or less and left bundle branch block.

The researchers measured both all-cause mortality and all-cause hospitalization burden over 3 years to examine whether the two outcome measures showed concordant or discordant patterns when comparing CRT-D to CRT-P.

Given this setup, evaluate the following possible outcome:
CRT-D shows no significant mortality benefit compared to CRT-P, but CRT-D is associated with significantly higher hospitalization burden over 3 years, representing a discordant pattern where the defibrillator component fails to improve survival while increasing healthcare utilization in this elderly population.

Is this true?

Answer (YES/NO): NO